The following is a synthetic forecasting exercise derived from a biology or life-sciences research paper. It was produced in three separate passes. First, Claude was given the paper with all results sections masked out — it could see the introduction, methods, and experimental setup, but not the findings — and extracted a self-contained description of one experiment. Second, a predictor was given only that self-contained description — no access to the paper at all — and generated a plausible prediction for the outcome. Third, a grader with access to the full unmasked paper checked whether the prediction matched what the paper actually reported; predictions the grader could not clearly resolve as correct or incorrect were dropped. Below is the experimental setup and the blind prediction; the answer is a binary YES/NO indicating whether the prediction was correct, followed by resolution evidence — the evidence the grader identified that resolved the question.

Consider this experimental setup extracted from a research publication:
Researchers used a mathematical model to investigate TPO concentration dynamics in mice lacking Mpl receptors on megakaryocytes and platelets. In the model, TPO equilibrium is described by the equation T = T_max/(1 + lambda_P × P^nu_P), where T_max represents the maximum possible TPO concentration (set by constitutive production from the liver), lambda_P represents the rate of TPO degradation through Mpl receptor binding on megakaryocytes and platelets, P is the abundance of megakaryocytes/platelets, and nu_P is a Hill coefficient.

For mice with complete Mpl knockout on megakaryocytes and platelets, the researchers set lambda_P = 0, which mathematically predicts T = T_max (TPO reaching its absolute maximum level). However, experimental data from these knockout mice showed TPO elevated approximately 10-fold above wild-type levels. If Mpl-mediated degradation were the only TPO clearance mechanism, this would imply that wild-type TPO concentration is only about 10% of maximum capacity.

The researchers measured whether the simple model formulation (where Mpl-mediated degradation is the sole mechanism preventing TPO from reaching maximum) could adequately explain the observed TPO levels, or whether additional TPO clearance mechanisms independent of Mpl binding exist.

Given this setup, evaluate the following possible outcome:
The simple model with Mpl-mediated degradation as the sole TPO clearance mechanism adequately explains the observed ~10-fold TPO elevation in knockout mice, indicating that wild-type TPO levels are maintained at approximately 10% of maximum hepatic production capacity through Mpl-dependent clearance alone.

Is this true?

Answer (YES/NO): NO